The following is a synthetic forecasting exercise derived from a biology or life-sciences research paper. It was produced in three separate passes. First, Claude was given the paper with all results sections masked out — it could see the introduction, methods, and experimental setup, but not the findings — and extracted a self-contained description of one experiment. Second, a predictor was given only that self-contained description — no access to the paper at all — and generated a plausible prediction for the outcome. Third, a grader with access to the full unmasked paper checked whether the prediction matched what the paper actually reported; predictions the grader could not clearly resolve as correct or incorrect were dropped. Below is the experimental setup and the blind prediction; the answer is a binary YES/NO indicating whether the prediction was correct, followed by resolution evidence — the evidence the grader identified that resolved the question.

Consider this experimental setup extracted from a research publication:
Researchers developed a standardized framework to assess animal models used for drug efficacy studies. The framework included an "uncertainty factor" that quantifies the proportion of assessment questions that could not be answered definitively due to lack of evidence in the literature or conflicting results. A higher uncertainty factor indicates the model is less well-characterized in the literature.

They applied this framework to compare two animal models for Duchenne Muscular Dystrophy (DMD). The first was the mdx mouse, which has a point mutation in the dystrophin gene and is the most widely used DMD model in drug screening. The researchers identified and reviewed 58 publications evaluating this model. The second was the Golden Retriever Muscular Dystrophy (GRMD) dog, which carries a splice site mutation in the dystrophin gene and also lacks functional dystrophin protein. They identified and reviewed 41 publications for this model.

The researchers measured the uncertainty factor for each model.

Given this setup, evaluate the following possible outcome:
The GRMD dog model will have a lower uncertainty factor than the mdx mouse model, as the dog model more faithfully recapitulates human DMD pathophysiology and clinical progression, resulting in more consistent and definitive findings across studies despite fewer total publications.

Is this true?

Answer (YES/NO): NO